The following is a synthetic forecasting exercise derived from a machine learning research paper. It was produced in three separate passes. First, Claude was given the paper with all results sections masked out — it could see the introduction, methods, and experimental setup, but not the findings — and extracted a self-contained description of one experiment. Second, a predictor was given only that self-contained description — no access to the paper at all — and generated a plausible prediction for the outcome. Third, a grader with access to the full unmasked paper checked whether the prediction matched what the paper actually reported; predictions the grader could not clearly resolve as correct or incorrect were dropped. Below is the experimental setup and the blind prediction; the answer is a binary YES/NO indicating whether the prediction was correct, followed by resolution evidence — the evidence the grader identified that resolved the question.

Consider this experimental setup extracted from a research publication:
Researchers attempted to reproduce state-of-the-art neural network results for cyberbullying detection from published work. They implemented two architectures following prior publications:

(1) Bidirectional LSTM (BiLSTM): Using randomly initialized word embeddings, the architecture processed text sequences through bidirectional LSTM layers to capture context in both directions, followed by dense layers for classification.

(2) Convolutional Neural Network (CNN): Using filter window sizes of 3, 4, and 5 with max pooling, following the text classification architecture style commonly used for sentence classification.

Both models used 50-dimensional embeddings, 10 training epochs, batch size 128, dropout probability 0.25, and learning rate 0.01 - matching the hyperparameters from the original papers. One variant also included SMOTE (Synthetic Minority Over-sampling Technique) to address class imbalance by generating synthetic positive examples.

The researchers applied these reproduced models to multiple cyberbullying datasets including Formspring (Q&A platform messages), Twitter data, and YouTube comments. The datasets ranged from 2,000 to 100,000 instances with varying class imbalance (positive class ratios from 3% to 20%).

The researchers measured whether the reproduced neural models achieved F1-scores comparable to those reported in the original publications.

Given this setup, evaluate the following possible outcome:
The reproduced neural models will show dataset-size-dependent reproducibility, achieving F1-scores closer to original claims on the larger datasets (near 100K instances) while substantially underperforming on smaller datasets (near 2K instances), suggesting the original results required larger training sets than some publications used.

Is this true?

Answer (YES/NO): NO